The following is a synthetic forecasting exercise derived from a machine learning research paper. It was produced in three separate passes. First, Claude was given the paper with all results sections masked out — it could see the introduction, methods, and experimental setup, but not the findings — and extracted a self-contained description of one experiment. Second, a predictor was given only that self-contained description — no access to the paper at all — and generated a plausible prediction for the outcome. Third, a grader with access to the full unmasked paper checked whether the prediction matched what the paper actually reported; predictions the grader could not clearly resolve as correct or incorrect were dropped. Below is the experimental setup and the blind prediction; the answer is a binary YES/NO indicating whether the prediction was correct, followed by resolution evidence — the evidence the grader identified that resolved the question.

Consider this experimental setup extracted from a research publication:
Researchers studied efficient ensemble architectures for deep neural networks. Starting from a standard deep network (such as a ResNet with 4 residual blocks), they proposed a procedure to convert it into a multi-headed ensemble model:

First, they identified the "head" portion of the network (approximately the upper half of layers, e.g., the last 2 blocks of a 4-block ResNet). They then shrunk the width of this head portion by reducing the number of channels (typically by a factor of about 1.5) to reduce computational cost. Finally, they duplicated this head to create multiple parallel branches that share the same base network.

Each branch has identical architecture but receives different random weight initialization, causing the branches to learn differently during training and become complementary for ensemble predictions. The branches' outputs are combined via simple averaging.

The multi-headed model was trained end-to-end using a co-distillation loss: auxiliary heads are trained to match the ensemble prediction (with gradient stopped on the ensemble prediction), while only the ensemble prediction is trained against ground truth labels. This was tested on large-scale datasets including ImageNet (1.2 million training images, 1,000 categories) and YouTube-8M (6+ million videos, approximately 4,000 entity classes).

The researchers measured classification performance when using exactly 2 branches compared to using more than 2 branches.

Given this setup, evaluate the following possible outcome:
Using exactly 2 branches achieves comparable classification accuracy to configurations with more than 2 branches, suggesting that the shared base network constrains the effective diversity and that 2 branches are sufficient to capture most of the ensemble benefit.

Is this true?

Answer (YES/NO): YES